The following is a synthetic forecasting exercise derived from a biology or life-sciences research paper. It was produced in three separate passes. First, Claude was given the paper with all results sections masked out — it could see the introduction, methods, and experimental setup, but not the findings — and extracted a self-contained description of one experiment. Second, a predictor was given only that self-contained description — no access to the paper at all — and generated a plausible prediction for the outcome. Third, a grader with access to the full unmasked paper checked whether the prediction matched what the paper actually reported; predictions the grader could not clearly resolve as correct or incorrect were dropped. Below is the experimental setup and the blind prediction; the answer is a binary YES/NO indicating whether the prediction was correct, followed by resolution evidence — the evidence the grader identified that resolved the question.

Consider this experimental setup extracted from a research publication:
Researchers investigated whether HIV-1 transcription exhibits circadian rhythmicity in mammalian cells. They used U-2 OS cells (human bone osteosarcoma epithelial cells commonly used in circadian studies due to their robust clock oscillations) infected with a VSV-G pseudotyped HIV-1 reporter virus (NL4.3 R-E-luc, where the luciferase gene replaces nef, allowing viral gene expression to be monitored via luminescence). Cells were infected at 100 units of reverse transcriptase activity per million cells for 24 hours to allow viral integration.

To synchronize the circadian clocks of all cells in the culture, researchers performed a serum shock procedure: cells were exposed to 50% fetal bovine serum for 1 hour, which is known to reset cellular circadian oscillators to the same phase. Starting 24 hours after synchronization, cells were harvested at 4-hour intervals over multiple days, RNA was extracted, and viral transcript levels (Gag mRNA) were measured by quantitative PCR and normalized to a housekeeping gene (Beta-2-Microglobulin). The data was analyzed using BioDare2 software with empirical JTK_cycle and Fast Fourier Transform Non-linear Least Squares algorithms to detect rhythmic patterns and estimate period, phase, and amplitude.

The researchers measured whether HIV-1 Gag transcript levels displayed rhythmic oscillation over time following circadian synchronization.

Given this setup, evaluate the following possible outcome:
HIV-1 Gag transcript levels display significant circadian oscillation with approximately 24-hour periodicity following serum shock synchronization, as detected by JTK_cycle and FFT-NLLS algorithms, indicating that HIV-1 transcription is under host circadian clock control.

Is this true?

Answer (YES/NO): YES